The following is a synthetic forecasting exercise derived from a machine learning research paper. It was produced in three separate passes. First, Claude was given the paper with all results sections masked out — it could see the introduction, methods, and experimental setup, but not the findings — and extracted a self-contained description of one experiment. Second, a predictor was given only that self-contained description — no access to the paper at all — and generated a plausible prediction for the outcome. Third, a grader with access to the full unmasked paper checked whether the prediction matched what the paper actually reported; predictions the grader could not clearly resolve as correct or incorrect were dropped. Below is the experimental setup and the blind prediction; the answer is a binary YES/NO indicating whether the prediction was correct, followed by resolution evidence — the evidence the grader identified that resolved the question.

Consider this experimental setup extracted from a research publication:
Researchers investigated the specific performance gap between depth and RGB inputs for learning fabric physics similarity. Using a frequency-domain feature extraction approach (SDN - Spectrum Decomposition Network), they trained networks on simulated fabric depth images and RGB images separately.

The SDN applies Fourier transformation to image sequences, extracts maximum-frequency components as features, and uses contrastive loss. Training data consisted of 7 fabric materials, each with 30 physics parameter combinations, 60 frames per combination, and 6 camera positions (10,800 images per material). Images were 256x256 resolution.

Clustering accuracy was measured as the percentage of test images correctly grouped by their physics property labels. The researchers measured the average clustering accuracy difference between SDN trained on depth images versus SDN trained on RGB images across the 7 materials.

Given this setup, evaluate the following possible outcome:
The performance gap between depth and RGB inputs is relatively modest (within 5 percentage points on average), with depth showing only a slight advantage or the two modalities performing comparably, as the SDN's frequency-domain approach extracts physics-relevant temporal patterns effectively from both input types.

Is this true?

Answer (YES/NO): NO